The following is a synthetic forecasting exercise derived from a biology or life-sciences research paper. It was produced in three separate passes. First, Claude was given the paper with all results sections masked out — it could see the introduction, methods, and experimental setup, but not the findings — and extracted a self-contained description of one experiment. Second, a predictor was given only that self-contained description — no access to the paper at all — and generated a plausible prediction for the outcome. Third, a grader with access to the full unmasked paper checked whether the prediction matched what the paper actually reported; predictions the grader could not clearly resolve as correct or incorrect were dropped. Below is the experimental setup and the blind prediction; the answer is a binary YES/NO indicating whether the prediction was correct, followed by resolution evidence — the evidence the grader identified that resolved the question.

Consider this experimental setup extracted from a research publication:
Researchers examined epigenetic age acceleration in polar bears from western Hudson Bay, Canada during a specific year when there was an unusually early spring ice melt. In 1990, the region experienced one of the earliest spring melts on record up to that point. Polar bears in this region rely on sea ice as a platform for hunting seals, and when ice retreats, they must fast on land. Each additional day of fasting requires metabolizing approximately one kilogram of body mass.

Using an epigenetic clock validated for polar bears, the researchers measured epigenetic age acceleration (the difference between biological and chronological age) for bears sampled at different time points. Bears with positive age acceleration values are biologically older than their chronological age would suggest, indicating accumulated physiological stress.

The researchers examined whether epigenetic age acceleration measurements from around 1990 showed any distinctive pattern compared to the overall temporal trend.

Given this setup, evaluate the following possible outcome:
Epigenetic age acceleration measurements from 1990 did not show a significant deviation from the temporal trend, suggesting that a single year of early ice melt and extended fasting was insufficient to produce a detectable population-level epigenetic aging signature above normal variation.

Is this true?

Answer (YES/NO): NO